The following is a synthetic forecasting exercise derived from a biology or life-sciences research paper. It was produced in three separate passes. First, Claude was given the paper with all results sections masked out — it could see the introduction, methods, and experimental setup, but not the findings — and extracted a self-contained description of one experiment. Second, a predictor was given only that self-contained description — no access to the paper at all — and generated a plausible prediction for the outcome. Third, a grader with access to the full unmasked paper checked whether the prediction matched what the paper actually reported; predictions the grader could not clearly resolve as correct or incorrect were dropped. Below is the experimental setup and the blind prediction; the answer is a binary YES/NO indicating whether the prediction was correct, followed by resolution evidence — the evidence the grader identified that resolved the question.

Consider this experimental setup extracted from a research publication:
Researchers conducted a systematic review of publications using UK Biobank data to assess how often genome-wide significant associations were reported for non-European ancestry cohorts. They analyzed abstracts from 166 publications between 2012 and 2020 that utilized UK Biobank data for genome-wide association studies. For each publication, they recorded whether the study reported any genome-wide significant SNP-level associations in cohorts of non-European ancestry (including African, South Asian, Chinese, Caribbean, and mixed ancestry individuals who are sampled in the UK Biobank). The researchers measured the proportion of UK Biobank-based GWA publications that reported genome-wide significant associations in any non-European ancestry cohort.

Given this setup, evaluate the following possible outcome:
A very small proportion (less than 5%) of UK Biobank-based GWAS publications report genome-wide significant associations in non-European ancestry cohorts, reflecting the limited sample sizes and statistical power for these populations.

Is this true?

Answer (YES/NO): NO